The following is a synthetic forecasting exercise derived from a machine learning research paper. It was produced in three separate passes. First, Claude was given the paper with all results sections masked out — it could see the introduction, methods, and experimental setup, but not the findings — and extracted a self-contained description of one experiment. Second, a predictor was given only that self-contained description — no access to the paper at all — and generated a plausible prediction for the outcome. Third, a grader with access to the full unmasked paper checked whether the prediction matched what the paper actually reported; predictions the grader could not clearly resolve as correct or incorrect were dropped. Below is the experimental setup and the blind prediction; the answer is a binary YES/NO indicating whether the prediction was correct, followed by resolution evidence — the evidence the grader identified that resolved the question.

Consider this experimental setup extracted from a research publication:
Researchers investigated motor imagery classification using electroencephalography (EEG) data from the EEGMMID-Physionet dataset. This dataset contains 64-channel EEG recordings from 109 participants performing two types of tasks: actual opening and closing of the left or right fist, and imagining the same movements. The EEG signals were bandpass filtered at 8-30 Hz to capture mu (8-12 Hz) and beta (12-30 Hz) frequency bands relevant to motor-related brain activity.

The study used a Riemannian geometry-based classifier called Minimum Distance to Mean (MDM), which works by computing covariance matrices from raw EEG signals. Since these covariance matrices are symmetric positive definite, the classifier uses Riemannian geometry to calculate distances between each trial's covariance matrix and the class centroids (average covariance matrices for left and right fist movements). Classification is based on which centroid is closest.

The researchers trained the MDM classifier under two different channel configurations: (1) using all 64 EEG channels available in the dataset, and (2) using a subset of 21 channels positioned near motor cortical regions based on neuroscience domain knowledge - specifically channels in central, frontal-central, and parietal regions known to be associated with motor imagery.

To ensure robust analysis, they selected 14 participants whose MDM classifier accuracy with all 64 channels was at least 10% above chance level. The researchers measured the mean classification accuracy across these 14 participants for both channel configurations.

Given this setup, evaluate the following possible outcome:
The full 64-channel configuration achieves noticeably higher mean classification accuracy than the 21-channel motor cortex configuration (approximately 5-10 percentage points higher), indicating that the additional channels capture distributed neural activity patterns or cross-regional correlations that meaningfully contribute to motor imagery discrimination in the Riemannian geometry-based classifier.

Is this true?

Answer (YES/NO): NO